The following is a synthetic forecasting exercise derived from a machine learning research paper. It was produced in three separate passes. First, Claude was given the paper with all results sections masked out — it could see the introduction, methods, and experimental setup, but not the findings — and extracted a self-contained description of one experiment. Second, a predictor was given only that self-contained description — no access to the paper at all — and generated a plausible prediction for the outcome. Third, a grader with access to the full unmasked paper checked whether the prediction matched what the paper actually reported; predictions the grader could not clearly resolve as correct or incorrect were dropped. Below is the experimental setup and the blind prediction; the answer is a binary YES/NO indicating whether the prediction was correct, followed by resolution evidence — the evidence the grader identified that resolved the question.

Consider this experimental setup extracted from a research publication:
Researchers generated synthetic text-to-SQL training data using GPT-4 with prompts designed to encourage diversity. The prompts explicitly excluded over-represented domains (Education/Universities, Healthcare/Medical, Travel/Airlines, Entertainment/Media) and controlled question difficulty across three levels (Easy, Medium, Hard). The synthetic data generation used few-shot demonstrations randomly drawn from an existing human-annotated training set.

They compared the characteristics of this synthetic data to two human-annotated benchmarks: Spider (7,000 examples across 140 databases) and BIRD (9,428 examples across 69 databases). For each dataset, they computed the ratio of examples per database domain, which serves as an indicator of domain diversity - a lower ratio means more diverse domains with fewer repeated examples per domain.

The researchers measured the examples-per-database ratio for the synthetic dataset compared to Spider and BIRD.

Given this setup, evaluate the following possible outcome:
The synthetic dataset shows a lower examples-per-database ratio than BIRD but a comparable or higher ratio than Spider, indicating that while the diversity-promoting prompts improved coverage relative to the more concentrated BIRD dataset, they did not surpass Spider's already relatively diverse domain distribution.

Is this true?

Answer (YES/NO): NO